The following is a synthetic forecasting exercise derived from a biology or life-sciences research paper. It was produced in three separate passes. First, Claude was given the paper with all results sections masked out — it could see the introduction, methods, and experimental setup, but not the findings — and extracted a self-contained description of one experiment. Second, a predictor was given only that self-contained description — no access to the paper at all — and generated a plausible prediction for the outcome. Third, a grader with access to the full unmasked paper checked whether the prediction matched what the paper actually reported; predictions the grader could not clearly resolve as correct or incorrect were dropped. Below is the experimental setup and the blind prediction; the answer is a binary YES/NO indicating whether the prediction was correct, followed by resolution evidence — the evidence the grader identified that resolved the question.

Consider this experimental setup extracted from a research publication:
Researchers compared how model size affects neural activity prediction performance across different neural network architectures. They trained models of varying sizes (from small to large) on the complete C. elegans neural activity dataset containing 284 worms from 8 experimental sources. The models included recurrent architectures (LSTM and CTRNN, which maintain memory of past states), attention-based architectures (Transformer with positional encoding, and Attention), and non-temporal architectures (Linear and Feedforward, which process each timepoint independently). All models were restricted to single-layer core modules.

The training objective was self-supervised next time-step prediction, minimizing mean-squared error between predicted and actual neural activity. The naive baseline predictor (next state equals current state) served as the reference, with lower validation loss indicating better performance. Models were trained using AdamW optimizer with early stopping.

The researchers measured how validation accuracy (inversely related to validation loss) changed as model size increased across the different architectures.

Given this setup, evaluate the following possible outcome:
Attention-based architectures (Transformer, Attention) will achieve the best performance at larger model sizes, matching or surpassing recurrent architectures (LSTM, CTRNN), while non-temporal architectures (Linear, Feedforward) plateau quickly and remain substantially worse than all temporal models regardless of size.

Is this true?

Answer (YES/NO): NO